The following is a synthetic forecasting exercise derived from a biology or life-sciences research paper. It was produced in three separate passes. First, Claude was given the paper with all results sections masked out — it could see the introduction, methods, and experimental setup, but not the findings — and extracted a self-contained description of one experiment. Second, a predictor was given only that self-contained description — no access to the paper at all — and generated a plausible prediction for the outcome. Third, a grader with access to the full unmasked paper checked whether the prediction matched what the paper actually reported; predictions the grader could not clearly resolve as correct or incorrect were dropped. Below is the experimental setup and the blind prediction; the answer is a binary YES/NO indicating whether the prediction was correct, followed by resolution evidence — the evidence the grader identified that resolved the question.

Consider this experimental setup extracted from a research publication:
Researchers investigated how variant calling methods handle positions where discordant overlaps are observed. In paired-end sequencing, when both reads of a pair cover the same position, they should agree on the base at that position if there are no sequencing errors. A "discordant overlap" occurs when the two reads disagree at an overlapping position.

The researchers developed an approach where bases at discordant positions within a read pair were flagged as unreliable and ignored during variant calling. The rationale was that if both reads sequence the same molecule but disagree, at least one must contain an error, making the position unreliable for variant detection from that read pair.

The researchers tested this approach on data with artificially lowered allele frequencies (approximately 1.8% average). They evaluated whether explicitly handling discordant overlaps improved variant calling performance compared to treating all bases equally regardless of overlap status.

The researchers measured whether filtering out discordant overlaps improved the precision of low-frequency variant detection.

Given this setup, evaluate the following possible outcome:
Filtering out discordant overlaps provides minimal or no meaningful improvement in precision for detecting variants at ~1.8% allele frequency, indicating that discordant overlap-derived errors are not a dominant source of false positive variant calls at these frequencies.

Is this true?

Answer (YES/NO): NO